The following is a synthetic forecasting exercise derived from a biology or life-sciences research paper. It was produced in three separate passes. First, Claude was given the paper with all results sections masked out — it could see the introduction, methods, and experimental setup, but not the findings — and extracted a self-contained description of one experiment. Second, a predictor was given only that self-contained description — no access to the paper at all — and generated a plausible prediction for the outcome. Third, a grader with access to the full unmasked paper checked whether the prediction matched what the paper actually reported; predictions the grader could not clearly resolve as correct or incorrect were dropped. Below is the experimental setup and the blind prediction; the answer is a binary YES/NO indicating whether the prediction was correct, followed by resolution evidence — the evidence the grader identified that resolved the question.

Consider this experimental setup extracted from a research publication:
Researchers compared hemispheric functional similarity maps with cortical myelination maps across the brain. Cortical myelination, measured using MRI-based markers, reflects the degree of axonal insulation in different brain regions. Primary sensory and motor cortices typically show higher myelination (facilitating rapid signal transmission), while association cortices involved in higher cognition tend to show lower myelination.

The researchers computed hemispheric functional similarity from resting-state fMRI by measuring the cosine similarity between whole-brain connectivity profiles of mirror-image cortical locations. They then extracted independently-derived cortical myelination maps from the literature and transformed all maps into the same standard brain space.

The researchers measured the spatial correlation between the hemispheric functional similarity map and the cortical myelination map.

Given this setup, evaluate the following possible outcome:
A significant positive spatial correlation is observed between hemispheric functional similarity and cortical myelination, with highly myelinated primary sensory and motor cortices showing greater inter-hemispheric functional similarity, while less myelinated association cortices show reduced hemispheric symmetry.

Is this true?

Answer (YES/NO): YES